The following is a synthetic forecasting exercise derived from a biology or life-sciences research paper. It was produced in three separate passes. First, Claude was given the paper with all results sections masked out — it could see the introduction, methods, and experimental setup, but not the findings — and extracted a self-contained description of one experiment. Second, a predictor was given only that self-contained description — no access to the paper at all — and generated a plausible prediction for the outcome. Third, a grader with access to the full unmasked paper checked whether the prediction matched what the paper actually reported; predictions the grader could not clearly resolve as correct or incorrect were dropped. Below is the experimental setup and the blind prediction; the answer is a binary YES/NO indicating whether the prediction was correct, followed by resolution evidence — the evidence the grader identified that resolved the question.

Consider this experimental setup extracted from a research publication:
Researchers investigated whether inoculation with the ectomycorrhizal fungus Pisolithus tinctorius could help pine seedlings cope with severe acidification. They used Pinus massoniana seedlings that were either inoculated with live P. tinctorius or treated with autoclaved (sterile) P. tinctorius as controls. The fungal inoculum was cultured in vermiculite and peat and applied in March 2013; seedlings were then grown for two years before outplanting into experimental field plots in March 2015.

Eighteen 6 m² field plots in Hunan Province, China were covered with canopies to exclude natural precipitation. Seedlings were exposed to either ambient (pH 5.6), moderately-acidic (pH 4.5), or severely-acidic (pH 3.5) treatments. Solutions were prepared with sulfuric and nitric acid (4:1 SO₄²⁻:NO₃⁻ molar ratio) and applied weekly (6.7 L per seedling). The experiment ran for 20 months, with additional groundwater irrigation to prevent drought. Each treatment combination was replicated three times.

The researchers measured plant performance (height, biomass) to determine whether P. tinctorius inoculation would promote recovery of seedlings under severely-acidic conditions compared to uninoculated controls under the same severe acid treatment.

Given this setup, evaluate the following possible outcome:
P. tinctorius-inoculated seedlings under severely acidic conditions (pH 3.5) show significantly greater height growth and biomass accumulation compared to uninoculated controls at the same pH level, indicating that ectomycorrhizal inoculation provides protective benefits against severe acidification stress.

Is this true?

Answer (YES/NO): NO